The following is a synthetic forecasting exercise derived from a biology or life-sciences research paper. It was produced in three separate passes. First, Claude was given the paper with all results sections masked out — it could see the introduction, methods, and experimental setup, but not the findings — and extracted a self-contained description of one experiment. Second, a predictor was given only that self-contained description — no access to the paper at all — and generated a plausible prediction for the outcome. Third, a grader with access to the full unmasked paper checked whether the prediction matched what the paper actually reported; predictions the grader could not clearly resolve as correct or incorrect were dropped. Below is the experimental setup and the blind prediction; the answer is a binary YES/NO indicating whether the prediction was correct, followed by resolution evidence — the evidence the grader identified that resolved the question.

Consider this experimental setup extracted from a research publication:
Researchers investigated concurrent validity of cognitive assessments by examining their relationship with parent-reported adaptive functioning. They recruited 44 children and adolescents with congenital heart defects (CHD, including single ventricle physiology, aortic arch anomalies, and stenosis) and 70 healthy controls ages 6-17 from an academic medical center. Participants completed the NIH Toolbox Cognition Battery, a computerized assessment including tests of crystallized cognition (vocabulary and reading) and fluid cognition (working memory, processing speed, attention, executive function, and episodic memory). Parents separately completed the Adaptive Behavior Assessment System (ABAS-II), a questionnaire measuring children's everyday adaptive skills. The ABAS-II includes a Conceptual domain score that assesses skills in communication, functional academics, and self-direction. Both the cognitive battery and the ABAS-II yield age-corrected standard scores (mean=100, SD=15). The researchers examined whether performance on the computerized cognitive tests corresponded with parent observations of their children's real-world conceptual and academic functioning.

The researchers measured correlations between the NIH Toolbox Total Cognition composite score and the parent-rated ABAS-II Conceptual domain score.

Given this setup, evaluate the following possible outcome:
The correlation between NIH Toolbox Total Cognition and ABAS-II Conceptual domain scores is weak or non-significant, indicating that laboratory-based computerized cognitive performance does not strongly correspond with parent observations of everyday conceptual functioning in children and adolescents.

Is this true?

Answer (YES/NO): YES